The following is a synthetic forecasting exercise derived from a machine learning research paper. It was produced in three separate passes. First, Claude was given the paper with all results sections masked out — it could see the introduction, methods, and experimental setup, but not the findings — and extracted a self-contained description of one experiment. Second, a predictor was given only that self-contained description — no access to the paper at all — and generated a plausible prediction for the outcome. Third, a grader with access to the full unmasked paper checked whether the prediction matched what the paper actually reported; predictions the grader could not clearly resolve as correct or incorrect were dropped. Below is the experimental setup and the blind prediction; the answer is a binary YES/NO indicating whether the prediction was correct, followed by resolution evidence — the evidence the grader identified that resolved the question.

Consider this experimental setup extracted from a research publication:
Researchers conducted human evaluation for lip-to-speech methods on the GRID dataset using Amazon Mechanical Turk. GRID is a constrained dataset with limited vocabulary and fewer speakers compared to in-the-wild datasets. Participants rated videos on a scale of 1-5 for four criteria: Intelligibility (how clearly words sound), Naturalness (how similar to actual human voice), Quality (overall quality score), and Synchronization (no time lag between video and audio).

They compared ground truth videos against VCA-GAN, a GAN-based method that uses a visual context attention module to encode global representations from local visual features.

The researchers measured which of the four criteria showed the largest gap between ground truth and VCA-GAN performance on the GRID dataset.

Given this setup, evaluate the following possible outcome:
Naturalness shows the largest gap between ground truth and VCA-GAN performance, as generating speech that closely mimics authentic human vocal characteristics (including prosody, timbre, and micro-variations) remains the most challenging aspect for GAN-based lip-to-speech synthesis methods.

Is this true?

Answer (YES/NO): NO